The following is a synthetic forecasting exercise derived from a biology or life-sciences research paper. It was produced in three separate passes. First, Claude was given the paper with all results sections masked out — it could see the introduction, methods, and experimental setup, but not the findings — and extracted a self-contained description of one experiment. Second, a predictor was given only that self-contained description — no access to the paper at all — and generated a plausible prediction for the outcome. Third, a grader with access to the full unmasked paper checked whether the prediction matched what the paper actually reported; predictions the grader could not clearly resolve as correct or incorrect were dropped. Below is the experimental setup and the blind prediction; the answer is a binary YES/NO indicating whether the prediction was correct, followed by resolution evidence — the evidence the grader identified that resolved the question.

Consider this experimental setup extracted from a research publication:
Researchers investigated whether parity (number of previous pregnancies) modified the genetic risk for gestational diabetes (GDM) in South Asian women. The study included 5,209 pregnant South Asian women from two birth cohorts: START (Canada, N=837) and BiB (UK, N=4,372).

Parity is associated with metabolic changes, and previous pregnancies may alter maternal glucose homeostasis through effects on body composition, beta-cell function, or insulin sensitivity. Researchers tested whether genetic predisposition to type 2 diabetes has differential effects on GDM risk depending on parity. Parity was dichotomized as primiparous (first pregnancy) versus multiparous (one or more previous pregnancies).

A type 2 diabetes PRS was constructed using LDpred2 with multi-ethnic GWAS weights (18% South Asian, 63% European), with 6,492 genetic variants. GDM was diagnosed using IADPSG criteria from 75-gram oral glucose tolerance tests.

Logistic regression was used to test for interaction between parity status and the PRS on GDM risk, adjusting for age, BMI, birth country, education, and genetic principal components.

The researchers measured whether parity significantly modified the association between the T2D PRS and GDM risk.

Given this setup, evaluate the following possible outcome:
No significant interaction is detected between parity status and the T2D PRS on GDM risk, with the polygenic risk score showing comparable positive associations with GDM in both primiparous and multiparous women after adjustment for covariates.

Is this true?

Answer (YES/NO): YES